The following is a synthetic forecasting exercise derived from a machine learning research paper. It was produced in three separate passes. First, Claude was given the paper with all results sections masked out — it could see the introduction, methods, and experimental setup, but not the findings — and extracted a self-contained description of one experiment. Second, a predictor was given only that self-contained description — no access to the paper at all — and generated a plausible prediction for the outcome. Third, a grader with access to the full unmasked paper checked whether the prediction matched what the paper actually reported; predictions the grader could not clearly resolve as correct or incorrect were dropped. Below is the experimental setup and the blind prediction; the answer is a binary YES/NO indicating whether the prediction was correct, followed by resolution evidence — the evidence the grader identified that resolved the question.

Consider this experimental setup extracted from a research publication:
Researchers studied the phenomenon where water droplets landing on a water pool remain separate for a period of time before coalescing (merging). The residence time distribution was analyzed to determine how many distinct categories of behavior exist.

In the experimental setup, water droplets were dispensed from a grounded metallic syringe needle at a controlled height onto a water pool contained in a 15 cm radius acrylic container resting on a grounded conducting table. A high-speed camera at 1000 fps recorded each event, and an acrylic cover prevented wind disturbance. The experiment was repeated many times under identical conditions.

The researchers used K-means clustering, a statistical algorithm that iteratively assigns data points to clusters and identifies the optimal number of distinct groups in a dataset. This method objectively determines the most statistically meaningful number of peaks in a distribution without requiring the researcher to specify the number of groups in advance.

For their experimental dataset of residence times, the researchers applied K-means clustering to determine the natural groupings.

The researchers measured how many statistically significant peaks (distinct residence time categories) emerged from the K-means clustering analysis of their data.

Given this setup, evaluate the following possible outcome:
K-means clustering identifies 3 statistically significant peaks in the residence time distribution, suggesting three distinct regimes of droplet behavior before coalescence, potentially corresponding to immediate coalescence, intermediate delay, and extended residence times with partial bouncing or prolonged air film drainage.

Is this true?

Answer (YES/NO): YES